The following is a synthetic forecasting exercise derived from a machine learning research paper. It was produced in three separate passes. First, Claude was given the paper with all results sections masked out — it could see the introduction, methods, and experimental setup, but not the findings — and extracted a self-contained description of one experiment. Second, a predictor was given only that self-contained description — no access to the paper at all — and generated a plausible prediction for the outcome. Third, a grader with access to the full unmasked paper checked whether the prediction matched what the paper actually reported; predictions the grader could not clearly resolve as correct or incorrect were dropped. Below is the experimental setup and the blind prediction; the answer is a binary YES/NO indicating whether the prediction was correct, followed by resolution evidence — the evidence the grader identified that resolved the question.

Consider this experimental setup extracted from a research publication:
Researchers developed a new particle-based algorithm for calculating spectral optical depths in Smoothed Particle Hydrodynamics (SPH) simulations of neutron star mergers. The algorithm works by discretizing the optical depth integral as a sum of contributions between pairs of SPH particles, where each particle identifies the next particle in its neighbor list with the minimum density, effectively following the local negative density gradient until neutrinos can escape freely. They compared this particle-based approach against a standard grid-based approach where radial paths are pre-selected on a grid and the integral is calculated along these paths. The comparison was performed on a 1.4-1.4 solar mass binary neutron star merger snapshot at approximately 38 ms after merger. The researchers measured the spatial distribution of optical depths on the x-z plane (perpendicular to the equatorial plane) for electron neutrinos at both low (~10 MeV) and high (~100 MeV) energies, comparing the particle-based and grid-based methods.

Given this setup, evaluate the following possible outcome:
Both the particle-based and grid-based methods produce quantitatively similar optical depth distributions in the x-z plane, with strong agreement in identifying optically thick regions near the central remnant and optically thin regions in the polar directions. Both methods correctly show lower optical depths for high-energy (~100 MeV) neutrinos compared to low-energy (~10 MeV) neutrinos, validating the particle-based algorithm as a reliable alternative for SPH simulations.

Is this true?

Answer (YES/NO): NO